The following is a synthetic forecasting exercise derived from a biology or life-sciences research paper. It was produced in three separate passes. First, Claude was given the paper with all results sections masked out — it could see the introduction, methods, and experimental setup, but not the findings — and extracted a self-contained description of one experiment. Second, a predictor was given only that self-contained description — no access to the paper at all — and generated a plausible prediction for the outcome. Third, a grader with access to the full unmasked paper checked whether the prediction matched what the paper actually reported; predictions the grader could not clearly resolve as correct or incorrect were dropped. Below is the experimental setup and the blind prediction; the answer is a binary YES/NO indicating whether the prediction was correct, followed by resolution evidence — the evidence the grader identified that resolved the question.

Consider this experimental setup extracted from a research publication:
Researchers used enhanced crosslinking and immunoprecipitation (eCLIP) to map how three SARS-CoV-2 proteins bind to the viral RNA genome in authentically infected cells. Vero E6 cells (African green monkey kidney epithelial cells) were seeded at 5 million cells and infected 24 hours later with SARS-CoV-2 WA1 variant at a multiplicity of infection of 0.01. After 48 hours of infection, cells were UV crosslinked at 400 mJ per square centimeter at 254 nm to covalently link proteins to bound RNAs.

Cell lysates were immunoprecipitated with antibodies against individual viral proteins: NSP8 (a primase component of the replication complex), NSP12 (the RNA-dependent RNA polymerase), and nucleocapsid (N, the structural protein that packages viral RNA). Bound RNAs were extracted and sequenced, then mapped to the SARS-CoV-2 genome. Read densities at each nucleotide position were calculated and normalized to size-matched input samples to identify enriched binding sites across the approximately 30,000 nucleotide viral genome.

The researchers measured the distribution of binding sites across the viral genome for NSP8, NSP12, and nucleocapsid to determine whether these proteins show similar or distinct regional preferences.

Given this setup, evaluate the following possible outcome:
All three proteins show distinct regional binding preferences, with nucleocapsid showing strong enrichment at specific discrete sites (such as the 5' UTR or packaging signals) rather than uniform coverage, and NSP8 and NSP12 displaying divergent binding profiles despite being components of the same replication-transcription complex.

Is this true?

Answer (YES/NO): NO